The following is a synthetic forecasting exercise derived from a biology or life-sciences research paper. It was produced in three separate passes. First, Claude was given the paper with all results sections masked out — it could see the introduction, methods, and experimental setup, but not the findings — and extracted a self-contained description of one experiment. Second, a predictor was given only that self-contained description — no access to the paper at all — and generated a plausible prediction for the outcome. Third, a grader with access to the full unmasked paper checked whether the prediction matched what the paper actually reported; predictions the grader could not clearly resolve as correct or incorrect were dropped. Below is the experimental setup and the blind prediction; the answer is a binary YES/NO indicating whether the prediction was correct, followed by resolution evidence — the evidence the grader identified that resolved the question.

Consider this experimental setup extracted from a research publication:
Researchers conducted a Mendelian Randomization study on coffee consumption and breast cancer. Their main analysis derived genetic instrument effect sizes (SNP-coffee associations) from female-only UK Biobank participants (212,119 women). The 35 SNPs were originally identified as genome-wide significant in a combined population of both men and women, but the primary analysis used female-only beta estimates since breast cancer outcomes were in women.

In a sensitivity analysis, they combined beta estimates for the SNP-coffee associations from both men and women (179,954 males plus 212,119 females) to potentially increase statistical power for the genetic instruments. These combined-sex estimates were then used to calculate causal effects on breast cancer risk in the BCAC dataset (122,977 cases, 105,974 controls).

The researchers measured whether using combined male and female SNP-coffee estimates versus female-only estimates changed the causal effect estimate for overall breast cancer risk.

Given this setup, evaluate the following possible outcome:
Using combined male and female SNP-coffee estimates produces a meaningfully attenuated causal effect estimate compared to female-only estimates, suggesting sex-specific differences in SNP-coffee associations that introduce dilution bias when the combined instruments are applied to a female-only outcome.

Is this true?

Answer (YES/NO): NO